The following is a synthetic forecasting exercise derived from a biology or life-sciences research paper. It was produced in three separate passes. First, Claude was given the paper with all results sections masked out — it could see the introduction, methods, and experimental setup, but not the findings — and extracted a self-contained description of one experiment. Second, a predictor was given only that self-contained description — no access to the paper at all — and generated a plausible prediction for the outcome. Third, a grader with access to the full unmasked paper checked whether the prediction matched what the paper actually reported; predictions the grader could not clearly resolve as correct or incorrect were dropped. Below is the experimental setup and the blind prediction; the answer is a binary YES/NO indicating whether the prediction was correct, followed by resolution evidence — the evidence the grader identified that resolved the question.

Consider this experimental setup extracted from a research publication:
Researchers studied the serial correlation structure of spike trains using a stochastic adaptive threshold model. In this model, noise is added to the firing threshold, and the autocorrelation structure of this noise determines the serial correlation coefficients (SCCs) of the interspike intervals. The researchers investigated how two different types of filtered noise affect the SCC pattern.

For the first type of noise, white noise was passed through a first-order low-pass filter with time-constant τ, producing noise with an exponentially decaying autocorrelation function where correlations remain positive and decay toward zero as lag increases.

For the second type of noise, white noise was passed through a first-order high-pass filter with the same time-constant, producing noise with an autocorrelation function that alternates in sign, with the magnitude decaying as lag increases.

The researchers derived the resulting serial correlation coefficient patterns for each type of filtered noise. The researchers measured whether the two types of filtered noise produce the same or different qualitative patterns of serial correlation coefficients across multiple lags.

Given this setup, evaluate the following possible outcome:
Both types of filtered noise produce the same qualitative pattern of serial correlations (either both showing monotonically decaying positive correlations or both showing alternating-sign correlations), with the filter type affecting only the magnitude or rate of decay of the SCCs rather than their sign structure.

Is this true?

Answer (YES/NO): NO